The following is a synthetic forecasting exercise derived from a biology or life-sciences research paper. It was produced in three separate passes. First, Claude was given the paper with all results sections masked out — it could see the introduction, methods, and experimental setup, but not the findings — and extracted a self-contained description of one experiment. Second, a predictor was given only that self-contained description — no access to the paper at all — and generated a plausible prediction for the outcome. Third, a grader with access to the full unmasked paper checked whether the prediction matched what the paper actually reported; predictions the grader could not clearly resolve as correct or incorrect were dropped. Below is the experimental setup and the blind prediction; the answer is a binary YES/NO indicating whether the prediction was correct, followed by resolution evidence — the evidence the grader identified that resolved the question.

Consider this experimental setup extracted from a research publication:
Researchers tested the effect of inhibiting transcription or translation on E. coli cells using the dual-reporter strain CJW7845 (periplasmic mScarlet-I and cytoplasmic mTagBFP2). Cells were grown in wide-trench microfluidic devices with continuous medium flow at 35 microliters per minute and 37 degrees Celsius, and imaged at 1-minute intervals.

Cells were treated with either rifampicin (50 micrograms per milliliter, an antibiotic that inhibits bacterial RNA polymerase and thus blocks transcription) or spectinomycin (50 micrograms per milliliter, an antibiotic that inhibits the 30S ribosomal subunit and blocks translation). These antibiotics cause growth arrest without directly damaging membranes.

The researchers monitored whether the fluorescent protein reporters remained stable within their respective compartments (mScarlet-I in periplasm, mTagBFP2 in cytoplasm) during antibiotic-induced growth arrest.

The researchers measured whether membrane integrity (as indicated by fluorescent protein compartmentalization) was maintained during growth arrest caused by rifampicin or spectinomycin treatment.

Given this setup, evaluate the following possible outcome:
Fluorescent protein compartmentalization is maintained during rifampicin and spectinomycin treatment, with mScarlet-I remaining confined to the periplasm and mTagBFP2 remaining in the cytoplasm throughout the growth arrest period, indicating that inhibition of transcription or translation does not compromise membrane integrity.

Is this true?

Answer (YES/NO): YES